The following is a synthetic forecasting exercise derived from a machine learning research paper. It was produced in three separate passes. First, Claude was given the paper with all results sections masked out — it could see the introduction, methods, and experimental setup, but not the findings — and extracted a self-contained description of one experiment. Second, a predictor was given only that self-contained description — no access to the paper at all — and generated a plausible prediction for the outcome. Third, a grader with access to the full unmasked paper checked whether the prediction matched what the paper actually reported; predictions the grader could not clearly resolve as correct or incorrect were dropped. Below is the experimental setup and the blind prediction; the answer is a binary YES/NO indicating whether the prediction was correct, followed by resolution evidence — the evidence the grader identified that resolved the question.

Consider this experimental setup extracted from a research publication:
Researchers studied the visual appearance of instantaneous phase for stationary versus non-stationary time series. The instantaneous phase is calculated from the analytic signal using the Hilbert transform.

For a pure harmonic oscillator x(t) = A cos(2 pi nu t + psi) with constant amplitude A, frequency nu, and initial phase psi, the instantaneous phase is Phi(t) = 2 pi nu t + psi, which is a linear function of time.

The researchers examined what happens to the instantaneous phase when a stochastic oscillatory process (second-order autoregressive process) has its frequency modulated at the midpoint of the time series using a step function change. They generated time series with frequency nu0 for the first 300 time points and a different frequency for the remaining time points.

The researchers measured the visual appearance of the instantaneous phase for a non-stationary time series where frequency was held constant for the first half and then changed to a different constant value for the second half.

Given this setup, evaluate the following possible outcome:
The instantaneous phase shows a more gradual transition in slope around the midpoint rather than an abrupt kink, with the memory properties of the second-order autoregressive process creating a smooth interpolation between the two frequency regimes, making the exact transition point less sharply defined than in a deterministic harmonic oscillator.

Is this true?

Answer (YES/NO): NO